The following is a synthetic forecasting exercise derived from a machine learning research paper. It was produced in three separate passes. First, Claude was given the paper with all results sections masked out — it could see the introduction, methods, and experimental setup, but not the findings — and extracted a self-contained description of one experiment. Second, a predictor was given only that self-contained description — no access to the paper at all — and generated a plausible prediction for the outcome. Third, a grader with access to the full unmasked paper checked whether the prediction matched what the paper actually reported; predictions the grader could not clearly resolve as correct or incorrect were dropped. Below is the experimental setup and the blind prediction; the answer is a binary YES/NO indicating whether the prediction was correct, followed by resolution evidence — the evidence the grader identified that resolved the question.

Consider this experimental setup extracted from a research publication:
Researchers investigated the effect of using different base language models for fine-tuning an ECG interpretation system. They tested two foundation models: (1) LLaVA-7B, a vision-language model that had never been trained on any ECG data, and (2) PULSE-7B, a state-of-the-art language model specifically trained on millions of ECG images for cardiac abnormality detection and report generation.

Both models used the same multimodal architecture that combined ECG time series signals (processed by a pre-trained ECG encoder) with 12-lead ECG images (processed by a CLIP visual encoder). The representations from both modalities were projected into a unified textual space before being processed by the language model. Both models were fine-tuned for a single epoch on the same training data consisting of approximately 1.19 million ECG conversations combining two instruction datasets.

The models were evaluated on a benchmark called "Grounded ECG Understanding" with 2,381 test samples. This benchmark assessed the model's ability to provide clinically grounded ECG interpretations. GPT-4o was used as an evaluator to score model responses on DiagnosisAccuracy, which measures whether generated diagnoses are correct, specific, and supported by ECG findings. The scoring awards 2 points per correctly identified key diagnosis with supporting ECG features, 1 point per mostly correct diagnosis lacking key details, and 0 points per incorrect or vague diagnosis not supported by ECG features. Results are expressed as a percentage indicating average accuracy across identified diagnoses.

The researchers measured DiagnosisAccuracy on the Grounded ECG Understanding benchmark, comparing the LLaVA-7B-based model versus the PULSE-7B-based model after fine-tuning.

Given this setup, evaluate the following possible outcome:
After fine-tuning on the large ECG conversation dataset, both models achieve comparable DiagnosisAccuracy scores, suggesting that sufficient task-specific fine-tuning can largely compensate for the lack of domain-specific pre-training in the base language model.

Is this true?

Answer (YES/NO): YES